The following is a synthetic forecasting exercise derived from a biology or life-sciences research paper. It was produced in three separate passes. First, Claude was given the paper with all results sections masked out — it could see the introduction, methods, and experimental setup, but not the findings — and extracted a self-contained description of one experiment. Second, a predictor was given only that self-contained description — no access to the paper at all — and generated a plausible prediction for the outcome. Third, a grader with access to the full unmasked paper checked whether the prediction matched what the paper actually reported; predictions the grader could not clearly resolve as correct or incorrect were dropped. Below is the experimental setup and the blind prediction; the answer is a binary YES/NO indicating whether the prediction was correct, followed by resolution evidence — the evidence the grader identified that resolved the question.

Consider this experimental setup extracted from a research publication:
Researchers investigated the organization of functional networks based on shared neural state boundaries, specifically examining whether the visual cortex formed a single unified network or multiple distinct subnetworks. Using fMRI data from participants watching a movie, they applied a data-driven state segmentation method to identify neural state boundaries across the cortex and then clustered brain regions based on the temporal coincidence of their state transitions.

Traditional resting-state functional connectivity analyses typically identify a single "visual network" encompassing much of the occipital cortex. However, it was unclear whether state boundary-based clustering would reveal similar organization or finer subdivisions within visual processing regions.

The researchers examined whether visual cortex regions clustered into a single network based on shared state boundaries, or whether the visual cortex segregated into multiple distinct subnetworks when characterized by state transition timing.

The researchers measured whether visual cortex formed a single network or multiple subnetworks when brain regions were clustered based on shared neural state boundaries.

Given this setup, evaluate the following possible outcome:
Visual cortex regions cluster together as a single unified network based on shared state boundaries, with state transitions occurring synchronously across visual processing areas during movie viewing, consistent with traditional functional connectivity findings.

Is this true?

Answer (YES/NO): NO